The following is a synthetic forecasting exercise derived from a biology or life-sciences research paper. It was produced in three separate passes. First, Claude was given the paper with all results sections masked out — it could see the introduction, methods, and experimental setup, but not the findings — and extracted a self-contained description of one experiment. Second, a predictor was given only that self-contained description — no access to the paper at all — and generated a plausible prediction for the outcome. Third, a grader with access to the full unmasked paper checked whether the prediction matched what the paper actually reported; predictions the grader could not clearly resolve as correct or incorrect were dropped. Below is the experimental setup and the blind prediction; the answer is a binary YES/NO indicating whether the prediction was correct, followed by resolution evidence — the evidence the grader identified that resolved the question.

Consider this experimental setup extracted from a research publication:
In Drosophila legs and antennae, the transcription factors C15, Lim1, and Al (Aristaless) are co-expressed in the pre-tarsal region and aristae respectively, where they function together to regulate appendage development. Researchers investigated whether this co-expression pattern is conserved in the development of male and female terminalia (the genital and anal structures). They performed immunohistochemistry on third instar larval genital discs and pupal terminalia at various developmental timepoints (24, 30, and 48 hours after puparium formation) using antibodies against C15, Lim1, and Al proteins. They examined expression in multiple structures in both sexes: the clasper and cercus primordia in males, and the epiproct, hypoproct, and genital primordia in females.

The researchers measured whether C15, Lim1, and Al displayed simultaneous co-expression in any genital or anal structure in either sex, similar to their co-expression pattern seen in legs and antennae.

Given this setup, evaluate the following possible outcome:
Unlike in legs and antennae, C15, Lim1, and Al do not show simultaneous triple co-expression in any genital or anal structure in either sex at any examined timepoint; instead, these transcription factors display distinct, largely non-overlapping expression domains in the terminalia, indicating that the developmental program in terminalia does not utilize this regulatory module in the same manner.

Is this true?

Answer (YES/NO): YES